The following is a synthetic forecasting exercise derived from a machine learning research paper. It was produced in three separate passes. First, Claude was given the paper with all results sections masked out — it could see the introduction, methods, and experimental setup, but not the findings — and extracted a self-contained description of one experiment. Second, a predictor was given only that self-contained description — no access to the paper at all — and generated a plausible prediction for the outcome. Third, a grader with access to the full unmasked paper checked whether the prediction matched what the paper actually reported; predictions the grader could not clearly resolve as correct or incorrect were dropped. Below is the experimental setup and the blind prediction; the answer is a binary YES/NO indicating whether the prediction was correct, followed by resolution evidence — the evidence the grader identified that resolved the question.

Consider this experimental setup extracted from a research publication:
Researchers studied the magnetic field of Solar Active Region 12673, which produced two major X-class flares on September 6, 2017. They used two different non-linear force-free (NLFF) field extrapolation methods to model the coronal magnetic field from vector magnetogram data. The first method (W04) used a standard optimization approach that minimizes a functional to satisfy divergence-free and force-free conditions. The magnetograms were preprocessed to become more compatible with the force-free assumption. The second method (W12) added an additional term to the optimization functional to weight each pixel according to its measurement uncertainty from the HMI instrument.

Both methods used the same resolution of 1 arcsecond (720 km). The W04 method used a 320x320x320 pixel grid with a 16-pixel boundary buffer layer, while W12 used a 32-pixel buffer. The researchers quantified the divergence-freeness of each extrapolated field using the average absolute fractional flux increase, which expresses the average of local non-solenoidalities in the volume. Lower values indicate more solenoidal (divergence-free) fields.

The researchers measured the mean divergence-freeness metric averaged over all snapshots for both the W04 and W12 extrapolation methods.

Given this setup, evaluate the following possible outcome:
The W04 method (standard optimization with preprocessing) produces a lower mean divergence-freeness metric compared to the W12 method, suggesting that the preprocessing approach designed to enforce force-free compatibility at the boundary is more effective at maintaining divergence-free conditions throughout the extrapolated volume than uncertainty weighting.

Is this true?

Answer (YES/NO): NO